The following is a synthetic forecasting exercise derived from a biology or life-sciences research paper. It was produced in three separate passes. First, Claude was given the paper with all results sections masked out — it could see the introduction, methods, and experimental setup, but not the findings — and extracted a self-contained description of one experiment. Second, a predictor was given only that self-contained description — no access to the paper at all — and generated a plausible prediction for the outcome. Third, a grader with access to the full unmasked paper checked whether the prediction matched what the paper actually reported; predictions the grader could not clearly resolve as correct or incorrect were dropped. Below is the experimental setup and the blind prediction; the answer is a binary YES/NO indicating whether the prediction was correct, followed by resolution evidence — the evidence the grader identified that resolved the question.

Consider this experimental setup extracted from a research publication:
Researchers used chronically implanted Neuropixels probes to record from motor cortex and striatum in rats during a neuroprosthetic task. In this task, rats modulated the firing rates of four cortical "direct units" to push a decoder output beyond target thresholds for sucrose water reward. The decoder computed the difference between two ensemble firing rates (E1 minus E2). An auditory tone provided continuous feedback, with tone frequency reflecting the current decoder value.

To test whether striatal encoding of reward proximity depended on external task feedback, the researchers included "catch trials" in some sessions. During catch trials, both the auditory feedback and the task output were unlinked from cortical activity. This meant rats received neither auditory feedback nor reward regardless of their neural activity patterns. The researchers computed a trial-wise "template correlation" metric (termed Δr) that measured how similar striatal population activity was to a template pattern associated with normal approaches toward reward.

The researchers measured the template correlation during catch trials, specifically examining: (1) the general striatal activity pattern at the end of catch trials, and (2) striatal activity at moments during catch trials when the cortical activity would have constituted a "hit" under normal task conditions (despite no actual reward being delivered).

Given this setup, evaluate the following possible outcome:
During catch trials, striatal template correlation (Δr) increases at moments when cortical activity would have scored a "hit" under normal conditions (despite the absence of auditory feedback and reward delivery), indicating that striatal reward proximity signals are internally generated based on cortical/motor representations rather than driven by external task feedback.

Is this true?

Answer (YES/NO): YES